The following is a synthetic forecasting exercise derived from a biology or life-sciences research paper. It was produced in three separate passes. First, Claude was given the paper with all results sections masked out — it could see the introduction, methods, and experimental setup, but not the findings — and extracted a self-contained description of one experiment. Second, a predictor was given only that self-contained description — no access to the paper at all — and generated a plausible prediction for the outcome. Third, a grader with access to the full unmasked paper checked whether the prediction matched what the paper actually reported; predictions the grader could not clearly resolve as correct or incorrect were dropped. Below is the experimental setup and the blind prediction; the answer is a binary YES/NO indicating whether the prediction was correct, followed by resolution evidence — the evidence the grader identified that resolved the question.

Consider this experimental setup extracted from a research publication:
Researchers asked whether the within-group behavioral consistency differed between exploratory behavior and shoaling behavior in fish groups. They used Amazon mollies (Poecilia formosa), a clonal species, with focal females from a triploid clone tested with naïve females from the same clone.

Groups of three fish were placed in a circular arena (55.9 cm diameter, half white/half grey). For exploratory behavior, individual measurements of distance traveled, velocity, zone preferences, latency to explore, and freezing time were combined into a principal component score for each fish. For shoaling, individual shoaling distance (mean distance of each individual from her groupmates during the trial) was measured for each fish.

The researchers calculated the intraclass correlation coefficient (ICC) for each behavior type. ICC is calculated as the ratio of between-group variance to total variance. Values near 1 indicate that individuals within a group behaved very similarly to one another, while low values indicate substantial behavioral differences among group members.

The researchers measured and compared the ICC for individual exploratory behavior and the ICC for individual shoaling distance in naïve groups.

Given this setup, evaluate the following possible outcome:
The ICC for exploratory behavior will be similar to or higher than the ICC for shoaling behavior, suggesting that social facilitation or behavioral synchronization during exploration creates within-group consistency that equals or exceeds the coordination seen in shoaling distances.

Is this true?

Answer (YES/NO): NO